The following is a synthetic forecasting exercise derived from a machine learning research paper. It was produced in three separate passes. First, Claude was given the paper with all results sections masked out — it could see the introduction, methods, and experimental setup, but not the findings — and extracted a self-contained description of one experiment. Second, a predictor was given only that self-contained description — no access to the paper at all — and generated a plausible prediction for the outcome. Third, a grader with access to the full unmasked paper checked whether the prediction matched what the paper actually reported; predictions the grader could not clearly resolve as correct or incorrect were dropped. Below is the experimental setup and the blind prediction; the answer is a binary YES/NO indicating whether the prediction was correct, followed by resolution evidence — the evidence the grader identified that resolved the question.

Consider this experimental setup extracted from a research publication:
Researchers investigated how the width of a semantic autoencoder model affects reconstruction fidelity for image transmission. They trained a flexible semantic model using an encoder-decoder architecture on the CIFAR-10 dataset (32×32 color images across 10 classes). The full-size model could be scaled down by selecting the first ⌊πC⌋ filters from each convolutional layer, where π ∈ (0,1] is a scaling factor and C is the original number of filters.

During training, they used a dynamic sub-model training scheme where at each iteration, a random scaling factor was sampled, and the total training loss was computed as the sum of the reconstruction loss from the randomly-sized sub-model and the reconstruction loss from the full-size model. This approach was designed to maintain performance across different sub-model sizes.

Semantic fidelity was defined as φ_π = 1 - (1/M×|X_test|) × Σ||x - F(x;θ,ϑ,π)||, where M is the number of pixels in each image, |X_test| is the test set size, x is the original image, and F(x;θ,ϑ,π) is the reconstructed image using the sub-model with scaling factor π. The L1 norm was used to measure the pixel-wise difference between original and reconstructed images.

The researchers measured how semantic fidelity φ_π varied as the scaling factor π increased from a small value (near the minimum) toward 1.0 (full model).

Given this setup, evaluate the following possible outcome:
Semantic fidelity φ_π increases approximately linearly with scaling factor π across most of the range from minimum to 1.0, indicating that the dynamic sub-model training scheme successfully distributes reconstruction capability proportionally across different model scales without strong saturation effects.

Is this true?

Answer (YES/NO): NO